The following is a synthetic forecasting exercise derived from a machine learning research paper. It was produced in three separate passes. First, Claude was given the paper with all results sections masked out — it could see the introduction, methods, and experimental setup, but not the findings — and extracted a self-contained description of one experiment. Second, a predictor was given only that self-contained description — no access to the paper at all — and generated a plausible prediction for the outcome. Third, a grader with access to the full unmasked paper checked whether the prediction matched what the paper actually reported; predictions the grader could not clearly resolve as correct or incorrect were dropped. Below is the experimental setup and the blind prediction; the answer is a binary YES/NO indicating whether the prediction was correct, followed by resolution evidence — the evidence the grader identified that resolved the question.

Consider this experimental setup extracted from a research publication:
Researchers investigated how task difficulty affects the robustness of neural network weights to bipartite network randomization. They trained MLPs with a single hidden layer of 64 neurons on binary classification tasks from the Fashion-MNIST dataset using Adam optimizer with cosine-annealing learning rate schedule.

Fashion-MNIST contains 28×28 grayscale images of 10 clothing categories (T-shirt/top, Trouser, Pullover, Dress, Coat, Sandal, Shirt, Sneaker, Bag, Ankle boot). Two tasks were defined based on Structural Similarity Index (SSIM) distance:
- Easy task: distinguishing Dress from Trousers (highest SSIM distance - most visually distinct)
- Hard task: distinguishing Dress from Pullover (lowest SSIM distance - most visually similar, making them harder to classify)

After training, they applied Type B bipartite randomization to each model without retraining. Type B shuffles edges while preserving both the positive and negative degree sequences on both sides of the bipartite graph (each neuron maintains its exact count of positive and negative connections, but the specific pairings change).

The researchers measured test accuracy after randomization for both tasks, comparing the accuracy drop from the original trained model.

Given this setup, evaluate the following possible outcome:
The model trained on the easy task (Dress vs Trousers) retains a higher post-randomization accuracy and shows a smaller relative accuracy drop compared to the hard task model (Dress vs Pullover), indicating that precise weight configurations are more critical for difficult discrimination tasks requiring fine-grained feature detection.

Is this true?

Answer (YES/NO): NO